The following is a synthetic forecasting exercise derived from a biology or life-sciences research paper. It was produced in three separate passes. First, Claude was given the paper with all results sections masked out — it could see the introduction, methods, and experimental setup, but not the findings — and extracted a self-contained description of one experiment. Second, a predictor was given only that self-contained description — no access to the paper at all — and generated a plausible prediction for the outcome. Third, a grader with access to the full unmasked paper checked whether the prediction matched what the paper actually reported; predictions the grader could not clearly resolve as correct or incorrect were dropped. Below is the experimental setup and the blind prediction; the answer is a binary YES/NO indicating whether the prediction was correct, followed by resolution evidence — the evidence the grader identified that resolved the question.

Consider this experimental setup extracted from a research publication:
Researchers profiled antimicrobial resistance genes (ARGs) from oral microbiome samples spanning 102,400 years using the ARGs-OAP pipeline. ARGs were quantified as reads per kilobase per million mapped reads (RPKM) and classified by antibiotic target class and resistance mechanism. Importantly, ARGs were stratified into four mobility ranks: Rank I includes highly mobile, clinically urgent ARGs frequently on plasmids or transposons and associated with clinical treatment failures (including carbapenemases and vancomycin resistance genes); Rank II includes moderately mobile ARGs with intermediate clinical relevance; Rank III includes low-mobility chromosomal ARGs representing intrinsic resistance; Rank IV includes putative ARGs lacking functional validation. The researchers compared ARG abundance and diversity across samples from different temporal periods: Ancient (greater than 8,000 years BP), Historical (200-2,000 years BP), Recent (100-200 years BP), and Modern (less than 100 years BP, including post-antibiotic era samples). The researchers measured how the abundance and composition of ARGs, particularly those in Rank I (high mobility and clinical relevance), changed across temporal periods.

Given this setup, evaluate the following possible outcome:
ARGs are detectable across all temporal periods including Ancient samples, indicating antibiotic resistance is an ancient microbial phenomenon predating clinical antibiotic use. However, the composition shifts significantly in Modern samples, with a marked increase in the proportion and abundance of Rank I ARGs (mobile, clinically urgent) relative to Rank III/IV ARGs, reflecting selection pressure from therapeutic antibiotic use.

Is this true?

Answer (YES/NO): YES